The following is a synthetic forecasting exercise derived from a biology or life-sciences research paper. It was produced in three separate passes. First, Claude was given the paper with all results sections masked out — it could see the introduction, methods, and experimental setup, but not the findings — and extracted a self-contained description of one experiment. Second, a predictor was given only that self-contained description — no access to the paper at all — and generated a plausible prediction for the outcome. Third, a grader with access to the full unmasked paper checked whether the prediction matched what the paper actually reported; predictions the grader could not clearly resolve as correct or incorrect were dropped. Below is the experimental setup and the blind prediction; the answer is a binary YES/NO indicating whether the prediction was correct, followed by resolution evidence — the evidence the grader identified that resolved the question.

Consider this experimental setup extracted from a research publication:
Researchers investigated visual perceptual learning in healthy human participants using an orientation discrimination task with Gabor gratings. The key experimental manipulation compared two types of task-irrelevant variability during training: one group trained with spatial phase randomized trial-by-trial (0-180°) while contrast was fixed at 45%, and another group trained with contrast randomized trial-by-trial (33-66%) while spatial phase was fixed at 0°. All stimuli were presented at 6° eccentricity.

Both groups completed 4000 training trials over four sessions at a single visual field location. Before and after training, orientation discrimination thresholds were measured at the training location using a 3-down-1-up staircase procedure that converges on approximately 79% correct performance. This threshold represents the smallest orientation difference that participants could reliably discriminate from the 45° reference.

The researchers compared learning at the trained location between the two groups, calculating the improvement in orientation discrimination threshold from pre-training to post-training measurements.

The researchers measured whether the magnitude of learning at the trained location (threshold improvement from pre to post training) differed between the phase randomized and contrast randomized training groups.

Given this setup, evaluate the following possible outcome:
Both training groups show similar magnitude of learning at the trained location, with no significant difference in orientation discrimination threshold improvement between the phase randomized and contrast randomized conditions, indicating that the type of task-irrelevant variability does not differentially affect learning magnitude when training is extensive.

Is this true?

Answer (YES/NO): YES